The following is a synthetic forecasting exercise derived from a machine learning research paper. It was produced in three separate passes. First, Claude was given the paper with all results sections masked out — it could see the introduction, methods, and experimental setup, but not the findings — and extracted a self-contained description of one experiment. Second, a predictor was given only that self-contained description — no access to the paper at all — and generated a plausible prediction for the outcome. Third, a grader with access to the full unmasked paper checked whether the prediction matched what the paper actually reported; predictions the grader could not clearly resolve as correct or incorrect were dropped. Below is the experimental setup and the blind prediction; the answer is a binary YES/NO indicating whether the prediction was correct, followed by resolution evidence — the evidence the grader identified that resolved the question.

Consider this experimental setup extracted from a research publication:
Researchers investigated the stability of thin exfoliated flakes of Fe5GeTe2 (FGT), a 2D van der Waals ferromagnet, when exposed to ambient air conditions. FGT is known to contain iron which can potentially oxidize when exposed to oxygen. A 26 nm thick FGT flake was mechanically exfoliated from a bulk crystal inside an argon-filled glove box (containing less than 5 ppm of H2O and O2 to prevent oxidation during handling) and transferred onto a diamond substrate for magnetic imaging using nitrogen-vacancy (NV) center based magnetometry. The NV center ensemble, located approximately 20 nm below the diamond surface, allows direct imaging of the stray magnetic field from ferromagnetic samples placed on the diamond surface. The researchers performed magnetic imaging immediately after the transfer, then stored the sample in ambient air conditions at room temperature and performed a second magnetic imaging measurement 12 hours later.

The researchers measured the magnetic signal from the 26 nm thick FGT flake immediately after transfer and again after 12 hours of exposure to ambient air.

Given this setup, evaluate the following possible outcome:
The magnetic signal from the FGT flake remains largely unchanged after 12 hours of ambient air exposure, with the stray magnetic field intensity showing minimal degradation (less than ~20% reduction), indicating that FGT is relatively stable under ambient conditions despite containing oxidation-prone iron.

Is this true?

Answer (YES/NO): NO